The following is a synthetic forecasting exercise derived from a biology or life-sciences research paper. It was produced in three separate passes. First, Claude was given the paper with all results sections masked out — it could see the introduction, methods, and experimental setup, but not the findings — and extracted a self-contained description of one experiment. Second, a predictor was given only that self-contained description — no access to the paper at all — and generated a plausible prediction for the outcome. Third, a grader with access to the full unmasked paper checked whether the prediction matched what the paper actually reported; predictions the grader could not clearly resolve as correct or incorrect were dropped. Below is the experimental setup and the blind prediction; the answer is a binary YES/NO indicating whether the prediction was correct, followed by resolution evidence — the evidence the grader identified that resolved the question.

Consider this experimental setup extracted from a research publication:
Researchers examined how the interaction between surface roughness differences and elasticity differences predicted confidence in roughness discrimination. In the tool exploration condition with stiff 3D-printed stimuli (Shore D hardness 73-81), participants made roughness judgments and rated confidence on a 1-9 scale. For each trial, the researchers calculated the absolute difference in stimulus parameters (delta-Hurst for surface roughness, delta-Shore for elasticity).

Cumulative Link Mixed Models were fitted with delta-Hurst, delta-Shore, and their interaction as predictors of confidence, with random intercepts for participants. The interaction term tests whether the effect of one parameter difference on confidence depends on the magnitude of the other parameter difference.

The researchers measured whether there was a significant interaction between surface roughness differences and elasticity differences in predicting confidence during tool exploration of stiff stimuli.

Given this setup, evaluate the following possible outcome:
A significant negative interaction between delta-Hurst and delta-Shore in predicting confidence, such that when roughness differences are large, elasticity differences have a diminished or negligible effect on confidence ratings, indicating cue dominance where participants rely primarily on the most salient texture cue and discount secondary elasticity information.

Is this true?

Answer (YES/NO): NO